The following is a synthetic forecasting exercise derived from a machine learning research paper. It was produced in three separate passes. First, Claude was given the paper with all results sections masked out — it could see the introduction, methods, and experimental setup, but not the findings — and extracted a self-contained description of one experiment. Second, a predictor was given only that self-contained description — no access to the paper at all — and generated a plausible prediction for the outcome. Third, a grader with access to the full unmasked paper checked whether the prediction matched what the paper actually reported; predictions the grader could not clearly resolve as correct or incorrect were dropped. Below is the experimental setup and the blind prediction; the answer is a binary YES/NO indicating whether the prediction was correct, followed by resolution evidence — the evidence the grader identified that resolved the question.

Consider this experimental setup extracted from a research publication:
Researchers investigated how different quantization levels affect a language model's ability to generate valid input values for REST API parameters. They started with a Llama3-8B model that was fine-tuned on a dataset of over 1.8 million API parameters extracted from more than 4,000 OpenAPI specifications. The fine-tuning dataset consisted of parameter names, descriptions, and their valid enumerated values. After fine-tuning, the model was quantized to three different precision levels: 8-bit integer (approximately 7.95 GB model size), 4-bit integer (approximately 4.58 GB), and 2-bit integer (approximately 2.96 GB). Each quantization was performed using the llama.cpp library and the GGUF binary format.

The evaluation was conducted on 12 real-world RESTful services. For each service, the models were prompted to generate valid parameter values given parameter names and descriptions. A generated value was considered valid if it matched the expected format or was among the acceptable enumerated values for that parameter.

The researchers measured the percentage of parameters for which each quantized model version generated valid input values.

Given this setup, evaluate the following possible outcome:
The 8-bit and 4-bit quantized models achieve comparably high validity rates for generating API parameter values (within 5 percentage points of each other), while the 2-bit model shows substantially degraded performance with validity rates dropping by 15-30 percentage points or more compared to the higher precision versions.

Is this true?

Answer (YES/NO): NO